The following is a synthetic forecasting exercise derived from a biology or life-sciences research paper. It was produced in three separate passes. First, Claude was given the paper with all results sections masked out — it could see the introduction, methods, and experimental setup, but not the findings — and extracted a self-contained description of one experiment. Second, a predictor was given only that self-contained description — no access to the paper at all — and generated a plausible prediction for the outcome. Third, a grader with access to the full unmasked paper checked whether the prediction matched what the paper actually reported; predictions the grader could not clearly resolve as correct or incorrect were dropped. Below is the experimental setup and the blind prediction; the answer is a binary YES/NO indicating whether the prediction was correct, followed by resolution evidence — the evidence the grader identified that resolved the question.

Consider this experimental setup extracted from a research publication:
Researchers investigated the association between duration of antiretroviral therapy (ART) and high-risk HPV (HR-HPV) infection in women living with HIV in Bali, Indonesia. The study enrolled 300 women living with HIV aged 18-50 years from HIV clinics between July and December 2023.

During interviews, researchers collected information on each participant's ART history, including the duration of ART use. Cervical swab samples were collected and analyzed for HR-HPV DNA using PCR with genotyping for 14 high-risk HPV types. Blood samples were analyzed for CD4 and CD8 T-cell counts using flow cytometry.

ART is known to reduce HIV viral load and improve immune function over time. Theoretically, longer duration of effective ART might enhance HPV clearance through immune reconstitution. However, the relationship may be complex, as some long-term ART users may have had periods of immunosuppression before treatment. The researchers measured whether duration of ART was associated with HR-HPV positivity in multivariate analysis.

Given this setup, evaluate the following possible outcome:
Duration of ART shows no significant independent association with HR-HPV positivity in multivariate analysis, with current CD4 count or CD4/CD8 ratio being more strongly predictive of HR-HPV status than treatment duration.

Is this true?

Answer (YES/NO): NO